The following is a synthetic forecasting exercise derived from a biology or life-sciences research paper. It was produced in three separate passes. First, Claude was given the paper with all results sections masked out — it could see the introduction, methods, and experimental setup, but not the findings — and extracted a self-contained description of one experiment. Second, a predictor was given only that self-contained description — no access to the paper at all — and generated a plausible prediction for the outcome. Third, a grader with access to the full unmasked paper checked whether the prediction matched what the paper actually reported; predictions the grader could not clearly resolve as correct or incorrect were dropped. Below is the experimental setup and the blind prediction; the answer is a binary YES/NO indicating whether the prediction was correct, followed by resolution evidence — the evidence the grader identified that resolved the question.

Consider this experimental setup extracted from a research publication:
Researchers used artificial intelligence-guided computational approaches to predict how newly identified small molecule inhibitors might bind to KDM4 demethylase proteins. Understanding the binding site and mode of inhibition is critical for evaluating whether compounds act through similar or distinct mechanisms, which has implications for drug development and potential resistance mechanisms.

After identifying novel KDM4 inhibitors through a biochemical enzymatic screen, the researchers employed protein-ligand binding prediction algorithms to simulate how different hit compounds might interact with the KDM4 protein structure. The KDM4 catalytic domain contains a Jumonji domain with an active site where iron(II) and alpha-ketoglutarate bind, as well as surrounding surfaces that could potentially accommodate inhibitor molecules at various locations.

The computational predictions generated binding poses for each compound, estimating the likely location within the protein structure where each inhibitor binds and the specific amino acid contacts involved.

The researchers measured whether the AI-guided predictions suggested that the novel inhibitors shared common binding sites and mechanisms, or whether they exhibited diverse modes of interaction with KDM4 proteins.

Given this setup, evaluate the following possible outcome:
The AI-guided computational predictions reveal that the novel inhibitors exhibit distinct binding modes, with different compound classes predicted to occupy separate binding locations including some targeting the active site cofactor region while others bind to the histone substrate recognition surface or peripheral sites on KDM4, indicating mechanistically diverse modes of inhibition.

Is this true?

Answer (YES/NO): NO